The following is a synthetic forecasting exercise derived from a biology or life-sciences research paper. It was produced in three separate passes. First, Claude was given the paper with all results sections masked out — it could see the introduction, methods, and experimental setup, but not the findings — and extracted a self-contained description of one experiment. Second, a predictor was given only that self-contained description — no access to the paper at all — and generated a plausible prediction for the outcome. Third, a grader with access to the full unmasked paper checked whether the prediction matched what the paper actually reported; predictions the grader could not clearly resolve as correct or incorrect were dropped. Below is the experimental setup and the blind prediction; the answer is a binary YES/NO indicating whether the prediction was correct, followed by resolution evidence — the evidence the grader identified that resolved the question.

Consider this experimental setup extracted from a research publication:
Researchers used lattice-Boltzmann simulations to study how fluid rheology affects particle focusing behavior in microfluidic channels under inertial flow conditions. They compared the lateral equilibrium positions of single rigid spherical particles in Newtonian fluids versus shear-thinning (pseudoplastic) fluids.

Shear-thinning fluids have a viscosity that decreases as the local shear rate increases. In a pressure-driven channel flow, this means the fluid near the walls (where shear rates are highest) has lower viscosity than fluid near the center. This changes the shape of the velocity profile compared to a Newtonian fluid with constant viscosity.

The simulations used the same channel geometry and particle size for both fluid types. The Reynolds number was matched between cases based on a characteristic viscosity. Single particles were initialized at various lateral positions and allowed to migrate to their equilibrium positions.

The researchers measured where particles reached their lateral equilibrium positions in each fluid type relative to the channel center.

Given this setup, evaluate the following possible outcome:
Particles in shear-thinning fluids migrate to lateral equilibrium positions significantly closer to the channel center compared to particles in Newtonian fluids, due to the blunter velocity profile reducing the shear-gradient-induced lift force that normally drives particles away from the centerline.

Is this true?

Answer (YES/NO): NO